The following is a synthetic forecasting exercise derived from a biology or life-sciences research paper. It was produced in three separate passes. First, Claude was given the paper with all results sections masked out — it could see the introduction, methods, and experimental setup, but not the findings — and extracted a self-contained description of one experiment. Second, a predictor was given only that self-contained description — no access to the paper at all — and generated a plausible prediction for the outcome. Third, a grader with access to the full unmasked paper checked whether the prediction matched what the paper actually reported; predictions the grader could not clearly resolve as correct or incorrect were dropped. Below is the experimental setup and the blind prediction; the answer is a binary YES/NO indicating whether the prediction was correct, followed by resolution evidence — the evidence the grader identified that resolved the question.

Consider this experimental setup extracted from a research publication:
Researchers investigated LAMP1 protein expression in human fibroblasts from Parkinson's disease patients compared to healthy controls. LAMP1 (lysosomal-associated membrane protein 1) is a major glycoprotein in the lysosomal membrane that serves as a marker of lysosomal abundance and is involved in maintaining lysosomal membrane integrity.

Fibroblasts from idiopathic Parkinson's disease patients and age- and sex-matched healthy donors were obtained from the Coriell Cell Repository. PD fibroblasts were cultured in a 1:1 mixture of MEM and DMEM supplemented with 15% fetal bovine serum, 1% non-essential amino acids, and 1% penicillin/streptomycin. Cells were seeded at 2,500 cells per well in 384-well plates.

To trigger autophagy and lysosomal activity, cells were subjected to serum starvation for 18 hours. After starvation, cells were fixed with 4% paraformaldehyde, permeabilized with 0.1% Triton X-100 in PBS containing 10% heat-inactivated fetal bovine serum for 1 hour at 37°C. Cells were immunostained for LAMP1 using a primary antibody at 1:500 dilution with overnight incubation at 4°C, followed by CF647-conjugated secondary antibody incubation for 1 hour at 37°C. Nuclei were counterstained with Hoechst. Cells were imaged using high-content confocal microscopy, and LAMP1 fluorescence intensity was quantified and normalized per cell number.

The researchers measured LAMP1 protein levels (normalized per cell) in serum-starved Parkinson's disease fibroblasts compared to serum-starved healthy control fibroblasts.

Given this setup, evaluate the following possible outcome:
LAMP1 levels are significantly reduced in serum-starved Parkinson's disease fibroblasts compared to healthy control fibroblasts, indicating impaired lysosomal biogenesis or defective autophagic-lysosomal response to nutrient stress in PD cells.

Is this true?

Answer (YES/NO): NO